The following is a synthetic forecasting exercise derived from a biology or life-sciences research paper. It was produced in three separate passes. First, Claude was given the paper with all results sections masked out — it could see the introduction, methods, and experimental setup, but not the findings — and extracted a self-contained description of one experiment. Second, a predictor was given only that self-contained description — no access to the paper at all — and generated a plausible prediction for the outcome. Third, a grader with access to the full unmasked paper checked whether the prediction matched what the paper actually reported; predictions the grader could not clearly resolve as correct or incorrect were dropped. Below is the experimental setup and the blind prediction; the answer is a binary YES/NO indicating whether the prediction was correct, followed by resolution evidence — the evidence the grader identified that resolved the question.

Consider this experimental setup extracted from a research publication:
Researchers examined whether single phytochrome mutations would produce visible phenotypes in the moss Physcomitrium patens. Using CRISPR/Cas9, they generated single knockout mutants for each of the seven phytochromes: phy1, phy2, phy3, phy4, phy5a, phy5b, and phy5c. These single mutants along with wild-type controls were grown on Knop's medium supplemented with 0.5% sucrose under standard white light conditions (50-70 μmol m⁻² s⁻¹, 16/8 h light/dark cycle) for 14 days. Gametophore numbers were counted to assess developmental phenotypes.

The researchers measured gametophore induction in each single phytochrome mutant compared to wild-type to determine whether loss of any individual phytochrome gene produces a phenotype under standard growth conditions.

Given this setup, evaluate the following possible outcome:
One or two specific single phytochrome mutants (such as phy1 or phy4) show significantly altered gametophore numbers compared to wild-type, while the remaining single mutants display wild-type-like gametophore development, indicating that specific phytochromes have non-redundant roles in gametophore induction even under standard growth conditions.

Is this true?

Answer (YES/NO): NO